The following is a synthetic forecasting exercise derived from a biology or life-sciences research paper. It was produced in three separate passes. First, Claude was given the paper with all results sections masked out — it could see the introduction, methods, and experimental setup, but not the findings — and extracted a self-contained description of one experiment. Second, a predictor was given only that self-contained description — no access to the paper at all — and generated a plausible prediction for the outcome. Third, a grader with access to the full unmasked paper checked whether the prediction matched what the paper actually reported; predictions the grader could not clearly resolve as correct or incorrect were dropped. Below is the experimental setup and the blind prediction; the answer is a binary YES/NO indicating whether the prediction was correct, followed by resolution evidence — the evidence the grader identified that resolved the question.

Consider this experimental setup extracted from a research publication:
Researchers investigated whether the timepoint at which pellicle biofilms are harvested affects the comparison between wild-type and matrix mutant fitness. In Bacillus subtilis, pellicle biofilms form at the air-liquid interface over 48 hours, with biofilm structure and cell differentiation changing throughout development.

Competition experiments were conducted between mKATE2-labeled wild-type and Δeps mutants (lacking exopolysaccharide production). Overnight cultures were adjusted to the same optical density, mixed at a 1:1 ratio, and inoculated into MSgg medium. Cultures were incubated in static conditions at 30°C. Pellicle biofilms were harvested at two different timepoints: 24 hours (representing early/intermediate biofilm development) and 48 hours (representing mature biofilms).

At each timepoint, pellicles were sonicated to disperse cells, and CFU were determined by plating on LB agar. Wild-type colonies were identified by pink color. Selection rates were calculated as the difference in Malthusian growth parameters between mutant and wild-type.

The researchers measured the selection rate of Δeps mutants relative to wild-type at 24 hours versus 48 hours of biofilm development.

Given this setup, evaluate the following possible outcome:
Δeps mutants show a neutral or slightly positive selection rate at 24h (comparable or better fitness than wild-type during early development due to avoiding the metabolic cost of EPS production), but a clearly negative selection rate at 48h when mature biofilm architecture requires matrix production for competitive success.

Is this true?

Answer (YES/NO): NO